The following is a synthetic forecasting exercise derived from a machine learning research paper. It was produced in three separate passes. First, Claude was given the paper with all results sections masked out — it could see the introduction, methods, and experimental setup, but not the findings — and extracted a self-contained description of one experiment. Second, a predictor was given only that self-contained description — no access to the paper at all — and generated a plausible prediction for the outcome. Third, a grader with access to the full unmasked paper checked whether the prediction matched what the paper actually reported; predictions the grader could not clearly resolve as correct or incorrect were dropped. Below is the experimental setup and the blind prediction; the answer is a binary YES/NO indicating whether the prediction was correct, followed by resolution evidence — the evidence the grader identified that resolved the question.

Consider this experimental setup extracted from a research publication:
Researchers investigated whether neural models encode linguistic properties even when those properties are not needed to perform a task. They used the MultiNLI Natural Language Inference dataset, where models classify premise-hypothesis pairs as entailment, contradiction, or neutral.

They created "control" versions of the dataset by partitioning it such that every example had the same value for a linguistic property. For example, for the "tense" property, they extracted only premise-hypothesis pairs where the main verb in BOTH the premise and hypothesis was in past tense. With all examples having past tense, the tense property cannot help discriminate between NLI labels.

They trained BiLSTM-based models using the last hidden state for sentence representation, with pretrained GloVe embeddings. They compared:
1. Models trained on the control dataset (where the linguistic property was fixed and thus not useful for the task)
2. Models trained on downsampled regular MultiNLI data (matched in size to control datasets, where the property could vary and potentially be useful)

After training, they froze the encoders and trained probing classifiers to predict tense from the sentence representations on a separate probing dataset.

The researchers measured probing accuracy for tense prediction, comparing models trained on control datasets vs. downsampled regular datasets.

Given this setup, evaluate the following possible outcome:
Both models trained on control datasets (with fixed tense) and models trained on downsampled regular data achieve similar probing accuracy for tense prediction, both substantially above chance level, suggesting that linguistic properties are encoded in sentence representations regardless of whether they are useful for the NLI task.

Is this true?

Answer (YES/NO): YES